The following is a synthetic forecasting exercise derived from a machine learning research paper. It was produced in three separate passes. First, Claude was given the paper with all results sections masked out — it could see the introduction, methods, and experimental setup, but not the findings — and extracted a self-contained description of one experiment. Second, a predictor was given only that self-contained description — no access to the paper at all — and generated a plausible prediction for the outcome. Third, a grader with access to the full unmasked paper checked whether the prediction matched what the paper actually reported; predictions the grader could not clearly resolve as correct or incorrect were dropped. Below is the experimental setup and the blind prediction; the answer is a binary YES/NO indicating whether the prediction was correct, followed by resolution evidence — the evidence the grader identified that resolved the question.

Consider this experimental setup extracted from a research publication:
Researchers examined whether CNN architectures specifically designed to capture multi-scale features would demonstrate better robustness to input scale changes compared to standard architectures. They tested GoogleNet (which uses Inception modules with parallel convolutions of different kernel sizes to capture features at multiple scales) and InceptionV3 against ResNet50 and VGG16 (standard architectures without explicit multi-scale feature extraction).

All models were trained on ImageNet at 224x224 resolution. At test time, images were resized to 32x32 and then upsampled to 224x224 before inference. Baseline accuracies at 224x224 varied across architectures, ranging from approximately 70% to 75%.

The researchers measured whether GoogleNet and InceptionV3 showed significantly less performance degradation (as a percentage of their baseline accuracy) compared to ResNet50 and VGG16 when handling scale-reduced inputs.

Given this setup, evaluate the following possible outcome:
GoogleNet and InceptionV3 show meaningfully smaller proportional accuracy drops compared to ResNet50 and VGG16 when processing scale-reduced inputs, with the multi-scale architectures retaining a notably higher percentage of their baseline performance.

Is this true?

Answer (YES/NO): NO